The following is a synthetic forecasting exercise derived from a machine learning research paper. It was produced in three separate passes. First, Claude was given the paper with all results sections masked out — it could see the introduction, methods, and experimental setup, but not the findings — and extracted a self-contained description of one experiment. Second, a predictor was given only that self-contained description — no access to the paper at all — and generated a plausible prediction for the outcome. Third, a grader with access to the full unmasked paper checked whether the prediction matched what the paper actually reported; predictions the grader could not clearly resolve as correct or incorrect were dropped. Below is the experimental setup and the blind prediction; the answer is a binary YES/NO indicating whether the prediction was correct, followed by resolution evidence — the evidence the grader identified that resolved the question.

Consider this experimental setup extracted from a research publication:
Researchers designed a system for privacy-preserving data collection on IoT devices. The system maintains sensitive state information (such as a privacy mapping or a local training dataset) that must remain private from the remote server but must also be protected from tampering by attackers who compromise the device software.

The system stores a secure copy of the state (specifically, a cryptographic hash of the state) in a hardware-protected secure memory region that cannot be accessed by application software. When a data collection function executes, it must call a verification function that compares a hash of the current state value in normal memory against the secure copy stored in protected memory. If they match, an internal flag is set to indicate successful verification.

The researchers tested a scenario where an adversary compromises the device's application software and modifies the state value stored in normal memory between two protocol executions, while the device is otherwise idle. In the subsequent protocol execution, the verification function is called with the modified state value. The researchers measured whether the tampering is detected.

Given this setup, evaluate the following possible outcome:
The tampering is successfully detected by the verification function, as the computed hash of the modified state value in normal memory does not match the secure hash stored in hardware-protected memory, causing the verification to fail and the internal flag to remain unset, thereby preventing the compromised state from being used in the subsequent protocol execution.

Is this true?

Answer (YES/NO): YES